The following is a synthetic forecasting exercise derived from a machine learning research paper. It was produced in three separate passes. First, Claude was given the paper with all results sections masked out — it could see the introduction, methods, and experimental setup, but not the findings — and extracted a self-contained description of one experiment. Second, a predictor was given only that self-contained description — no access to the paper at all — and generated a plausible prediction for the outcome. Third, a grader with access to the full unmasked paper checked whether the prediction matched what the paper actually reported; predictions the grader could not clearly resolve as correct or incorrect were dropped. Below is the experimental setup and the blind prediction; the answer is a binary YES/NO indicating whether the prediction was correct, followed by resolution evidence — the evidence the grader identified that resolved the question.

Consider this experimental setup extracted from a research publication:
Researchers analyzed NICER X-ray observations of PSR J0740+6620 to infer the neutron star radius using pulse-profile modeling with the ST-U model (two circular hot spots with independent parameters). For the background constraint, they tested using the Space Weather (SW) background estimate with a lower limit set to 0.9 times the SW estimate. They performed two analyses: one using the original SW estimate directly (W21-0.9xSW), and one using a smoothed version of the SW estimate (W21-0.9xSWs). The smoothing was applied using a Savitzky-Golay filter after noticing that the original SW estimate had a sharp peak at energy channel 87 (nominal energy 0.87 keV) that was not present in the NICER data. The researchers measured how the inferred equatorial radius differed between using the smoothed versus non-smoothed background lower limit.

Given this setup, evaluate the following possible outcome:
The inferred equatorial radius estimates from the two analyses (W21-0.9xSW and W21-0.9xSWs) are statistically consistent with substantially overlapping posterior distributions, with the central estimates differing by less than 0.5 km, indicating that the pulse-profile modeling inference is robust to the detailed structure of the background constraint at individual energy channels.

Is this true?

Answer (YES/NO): NO